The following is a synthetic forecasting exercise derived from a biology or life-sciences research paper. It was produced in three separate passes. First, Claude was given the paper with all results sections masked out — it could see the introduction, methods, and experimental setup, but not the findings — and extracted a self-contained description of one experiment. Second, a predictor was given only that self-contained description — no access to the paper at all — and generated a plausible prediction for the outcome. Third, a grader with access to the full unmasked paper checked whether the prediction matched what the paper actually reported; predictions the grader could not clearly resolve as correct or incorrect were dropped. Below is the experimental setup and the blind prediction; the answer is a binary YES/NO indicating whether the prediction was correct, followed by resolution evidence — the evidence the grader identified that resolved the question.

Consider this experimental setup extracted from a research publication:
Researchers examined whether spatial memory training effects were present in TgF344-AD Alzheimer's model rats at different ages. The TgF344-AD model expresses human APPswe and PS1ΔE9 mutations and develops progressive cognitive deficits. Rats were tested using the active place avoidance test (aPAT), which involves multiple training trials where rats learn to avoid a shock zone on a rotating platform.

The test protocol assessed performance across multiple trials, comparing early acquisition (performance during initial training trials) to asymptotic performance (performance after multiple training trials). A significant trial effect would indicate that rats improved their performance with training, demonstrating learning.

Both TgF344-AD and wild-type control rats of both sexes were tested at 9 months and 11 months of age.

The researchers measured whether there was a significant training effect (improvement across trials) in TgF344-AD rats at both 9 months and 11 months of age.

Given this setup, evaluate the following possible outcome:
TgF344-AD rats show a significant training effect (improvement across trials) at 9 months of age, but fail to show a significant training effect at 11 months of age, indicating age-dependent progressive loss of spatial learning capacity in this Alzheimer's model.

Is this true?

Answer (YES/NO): NO